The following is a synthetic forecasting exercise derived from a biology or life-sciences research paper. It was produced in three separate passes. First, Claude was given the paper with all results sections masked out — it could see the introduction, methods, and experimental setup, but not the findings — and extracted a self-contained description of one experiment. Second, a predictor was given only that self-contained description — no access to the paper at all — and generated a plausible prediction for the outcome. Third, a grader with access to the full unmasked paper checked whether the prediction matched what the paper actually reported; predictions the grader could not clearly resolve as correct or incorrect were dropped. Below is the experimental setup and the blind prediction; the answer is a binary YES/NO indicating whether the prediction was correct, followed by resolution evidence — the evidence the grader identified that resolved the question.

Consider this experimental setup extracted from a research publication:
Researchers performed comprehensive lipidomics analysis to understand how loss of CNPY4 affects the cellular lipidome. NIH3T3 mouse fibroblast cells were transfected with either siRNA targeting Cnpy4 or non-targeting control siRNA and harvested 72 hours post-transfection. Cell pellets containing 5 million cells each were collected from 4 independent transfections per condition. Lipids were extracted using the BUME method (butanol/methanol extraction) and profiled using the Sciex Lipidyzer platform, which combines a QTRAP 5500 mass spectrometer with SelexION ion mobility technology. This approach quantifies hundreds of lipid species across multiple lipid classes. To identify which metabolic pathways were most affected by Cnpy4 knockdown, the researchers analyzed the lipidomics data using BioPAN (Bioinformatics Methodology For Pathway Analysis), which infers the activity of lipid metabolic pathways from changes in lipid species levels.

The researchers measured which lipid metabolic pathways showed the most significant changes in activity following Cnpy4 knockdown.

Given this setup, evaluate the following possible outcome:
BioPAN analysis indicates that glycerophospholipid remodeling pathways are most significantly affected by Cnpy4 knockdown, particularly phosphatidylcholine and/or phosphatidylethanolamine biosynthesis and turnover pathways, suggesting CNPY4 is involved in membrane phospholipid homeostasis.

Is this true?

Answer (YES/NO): NO